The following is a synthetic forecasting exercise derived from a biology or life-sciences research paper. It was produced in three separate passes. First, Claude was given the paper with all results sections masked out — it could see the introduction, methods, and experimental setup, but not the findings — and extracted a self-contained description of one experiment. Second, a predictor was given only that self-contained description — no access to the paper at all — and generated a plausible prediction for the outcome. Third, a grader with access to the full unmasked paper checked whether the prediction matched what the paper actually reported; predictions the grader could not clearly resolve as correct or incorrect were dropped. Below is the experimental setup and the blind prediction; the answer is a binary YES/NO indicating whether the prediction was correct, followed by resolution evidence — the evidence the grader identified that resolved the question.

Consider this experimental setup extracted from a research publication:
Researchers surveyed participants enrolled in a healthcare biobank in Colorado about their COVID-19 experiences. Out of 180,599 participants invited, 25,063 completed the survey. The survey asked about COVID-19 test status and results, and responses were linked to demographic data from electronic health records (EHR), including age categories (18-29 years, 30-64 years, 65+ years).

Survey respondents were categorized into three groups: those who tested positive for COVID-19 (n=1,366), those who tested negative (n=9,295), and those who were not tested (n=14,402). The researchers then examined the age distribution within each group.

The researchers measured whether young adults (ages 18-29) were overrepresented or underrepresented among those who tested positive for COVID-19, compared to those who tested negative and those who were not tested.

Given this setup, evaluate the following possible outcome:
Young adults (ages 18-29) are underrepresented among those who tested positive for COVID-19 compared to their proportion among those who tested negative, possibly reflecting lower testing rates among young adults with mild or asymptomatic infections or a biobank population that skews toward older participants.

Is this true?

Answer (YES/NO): NO